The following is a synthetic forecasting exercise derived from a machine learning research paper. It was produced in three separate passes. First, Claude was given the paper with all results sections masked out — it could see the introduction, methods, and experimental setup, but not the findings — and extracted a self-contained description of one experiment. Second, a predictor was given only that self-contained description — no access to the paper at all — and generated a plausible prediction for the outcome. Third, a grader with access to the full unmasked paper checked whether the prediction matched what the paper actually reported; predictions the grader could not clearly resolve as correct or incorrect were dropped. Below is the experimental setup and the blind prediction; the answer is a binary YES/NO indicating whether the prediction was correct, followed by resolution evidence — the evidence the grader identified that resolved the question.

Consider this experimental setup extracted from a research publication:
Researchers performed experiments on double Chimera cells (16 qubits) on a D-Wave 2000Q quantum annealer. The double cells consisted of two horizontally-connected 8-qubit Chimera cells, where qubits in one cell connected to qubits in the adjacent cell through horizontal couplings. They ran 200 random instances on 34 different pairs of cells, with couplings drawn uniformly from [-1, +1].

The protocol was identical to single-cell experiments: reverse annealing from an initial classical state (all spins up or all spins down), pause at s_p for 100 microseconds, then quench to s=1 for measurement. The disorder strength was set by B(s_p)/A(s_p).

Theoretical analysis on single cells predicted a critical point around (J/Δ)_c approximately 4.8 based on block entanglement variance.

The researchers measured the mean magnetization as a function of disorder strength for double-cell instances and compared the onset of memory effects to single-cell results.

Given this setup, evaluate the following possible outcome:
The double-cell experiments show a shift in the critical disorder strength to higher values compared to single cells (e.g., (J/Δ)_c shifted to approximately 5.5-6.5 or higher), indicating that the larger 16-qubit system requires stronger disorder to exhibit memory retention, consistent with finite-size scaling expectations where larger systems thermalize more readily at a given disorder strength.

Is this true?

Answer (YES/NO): NO